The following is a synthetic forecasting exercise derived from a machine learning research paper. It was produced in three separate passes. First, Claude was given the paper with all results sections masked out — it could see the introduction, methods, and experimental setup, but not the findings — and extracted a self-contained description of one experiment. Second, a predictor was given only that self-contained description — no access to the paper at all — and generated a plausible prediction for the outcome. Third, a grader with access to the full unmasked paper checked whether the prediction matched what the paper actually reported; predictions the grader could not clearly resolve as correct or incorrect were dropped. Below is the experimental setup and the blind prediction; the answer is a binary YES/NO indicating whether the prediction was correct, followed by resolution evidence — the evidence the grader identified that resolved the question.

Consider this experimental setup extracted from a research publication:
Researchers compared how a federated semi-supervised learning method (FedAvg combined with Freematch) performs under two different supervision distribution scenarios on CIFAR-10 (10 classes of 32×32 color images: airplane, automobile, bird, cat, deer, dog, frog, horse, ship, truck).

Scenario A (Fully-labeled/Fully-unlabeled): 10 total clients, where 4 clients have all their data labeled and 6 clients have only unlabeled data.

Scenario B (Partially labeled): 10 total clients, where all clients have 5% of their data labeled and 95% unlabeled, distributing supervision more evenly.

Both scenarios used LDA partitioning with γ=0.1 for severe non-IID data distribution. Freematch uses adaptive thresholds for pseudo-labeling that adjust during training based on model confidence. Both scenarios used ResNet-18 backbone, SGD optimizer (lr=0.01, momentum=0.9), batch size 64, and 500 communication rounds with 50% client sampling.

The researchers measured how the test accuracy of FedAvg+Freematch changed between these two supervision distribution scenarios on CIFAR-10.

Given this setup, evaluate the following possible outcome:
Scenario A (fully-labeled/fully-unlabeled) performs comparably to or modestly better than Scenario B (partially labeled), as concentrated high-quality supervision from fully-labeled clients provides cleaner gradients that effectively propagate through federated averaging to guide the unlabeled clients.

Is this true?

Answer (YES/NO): NO